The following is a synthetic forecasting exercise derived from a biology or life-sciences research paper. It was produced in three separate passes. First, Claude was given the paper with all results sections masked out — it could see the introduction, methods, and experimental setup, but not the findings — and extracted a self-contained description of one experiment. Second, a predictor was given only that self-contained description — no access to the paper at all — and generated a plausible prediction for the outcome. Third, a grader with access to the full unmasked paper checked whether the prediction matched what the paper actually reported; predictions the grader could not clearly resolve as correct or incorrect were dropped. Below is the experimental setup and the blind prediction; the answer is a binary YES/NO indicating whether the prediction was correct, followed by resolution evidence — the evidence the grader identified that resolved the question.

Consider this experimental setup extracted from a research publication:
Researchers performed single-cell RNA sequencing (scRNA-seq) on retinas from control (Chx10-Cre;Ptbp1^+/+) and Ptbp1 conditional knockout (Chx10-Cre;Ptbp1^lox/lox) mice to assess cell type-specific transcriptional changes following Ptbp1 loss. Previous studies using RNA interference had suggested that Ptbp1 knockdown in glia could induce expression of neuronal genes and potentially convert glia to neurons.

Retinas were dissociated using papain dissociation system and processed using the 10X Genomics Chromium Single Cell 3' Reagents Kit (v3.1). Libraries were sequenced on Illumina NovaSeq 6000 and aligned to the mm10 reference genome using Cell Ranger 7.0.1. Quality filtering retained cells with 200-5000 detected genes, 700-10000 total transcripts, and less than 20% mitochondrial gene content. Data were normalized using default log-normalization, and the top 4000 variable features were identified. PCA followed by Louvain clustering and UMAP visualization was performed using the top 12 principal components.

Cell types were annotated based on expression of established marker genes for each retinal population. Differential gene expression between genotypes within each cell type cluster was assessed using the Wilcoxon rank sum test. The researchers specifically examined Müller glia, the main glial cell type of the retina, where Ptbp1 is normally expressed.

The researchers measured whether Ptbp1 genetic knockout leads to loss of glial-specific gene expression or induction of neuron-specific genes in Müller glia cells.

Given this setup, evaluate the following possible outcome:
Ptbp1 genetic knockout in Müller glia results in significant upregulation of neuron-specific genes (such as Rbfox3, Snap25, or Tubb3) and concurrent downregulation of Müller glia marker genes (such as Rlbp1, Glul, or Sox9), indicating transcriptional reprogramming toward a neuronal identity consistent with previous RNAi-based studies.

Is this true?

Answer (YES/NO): NO